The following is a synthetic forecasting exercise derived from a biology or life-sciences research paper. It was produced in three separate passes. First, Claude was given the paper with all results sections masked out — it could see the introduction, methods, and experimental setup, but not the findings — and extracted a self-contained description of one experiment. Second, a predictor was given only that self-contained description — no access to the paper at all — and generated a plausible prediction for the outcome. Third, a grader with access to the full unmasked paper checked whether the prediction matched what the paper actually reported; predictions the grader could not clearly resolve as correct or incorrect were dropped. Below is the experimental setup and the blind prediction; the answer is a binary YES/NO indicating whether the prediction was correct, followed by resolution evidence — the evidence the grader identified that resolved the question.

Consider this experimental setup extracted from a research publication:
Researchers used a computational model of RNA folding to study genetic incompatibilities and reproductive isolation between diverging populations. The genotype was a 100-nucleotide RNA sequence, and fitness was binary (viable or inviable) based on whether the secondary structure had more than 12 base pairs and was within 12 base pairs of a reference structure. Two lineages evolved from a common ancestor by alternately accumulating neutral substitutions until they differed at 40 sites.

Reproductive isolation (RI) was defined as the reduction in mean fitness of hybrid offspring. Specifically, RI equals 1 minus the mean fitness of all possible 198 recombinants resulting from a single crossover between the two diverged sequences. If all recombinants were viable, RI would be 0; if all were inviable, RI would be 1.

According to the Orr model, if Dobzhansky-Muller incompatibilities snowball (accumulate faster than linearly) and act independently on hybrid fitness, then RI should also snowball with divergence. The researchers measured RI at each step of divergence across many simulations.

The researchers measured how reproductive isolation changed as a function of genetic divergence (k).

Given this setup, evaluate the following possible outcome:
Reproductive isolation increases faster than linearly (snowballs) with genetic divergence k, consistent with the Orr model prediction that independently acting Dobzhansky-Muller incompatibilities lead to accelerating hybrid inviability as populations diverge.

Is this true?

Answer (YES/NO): NO